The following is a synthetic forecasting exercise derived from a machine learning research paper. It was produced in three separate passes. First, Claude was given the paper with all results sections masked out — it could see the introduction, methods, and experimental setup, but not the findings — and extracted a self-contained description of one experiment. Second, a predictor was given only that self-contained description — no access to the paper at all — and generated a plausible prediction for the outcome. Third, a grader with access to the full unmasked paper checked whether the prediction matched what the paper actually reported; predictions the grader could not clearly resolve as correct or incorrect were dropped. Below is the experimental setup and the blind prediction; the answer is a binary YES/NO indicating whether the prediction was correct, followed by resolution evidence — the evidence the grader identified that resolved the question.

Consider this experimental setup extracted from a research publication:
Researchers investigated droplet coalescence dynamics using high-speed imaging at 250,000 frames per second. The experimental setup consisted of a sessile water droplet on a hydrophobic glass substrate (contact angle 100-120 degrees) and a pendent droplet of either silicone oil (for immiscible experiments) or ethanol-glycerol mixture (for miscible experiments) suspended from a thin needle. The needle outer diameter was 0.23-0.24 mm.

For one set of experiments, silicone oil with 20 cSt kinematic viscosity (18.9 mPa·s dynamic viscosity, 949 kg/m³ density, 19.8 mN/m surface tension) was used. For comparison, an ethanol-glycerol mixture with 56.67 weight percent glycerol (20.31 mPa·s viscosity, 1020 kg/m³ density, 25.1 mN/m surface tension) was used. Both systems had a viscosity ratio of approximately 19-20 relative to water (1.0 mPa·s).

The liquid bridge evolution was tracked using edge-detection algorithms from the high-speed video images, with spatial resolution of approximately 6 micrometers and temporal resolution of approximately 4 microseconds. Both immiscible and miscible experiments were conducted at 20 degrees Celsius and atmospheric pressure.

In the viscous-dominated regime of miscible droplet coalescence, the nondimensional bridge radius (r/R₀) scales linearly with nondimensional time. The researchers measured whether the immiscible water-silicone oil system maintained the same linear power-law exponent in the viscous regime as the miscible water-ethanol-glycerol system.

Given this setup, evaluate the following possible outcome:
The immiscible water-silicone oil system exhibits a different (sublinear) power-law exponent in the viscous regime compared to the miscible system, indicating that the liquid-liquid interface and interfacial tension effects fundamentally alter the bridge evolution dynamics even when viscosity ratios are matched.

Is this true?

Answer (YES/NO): NO